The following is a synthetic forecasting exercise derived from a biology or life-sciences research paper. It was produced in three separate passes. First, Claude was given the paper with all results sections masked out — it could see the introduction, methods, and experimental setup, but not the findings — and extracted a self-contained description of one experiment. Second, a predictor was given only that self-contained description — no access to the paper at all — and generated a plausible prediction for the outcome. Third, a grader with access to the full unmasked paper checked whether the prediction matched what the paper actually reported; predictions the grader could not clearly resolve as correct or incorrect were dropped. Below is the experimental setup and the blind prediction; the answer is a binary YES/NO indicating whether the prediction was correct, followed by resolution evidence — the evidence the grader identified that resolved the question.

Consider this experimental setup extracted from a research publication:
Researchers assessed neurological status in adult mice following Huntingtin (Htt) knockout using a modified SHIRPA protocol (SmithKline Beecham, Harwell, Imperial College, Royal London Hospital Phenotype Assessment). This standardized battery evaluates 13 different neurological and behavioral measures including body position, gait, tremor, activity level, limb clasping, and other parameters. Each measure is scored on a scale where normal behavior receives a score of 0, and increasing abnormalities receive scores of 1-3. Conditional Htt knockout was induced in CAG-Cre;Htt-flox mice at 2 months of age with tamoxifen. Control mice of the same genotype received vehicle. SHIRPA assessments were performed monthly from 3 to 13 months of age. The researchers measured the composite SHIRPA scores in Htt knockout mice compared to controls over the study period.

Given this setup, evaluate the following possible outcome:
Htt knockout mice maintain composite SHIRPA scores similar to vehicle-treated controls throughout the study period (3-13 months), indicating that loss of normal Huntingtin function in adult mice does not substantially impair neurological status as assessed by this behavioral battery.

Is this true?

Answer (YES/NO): NO